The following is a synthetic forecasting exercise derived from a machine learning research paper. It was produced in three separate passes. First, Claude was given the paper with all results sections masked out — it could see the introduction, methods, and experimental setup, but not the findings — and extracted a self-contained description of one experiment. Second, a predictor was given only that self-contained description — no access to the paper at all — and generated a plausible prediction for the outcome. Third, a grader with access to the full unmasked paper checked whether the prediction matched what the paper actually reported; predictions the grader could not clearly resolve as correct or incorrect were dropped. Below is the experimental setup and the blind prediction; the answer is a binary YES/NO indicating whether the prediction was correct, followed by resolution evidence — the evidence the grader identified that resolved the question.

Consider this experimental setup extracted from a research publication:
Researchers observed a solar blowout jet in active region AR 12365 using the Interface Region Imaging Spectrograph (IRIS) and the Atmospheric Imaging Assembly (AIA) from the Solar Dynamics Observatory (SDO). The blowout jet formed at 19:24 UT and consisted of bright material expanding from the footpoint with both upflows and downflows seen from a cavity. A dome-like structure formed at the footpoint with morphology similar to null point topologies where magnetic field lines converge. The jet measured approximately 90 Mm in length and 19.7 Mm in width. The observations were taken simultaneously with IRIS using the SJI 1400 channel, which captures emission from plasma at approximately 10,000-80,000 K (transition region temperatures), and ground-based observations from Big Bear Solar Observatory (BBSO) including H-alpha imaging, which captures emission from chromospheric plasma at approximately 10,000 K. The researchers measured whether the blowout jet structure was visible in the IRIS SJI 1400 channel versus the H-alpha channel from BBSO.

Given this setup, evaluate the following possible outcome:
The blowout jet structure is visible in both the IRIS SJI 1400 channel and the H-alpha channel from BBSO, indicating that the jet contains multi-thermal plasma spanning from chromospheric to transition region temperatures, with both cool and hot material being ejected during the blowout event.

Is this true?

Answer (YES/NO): NO